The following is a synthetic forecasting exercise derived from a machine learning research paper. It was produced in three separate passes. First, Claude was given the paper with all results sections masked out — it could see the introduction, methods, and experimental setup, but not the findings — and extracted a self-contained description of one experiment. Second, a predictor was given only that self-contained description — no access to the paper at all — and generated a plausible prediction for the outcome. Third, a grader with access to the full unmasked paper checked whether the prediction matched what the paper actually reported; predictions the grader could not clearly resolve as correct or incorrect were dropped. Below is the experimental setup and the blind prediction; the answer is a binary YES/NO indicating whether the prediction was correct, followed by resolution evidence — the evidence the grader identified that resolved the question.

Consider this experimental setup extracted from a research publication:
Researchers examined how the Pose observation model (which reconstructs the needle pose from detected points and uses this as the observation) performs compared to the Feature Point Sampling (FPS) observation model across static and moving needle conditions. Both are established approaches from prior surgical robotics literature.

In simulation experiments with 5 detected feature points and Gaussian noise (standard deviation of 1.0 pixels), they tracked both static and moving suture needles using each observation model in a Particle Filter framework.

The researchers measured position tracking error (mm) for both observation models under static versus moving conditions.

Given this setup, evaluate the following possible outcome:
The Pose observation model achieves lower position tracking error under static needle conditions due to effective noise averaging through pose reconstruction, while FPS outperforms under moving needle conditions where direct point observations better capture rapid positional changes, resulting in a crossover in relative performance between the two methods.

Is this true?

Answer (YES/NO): NO